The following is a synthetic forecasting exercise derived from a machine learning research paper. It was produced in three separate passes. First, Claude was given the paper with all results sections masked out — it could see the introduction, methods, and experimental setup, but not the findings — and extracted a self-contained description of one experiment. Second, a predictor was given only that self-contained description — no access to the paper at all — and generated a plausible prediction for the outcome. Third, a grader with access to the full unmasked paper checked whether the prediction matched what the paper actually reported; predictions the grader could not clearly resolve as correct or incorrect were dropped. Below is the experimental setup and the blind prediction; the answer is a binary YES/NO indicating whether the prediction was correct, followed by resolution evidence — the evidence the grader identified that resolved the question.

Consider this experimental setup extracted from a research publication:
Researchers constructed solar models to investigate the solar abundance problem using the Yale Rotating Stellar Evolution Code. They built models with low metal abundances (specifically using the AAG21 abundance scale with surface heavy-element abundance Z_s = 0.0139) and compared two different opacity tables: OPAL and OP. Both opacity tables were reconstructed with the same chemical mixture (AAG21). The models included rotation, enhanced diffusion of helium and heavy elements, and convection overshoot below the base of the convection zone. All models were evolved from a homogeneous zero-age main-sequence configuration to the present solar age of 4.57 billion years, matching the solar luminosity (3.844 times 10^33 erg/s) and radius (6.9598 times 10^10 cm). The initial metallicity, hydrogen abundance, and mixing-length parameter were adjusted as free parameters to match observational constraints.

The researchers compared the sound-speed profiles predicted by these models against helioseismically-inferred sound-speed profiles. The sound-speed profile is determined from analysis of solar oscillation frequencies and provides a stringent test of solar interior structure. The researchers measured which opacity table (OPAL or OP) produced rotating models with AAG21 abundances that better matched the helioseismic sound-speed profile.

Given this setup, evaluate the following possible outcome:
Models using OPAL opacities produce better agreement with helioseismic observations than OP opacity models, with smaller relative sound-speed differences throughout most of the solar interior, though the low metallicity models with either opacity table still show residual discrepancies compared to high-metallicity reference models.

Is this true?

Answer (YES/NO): NO